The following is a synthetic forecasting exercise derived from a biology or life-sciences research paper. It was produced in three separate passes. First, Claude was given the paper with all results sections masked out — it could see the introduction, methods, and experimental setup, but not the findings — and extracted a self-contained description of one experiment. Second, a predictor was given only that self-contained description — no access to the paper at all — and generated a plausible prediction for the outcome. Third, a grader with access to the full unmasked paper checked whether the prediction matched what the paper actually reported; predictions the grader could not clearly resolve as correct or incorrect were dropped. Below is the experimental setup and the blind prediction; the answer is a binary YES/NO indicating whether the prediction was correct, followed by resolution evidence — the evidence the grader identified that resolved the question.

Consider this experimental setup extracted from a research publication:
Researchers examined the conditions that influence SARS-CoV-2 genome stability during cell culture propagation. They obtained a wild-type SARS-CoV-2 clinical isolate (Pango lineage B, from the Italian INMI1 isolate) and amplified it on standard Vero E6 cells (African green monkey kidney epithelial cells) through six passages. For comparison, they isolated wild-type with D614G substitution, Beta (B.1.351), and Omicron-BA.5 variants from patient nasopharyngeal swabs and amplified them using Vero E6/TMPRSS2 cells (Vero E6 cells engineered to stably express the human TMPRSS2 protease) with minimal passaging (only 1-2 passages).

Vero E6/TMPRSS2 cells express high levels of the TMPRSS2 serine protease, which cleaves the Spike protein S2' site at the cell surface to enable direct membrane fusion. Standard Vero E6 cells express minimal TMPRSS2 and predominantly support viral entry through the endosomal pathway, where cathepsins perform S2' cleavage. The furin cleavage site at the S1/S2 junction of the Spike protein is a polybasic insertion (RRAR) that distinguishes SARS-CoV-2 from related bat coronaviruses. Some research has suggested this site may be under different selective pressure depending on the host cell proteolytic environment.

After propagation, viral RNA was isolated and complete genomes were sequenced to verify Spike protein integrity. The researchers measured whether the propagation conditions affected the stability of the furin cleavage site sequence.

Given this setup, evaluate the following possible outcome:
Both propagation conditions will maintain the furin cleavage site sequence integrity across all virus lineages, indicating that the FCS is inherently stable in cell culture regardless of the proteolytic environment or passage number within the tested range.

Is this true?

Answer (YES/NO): NO